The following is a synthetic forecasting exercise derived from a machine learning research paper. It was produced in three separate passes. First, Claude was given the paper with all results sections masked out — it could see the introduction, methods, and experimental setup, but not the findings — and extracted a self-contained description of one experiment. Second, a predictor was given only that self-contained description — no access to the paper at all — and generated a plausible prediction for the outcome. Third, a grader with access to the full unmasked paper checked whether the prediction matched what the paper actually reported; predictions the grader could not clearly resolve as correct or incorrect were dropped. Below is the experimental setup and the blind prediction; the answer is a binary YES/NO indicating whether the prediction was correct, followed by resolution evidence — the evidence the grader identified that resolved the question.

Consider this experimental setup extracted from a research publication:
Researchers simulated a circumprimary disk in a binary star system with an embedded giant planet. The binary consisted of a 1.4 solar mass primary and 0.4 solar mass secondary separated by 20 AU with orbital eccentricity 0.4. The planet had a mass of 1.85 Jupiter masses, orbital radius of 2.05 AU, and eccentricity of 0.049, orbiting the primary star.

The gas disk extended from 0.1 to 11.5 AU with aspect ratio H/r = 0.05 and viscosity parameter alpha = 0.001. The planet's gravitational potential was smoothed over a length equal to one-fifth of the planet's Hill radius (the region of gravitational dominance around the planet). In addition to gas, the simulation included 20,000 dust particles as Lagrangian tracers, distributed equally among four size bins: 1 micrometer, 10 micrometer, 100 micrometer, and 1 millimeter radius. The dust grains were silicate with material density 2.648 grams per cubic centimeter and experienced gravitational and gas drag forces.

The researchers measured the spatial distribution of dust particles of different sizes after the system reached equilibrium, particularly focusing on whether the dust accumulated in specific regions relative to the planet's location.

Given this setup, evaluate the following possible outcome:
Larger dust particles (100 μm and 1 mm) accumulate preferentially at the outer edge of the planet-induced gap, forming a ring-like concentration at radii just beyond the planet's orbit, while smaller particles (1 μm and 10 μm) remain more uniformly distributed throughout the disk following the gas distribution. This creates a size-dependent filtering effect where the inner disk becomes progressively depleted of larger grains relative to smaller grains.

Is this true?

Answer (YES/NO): NO